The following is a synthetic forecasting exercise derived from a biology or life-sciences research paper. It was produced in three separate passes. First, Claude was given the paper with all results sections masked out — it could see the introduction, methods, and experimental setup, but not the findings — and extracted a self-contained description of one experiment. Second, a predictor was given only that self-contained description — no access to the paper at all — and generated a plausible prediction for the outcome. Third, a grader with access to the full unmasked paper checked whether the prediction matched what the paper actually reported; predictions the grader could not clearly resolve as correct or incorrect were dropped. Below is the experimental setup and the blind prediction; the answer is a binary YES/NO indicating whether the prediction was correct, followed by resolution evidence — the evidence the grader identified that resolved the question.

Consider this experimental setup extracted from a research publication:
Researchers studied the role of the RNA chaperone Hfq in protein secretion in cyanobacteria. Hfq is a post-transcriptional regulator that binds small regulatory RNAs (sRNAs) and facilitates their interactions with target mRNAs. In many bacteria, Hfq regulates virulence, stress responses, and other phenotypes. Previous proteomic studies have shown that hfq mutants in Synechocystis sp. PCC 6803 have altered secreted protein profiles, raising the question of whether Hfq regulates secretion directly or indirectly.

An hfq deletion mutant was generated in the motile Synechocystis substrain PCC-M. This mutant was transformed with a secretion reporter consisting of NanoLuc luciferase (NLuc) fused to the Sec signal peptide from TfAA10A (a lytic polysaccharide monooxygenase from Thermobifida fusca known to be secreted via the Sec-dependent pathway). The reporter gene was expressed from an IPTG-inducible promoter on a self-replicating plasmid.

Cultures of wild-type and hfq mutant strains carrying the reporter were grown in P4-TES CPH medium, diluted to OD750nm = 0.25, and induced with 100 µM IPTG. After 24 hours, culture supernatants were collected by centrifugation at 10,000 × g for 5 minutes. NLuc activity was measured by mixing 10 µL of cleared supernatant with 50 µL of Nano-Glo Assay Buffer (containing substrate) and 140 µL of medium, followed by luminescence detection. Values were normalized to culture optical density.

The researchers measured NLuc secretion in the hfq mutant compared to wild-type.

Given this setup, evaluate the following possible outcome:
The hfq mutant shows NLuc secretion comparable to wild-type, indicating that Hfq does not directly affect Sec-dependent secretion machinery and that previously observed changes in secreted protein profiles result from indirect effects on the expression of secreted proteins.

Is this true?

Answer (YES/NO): NO